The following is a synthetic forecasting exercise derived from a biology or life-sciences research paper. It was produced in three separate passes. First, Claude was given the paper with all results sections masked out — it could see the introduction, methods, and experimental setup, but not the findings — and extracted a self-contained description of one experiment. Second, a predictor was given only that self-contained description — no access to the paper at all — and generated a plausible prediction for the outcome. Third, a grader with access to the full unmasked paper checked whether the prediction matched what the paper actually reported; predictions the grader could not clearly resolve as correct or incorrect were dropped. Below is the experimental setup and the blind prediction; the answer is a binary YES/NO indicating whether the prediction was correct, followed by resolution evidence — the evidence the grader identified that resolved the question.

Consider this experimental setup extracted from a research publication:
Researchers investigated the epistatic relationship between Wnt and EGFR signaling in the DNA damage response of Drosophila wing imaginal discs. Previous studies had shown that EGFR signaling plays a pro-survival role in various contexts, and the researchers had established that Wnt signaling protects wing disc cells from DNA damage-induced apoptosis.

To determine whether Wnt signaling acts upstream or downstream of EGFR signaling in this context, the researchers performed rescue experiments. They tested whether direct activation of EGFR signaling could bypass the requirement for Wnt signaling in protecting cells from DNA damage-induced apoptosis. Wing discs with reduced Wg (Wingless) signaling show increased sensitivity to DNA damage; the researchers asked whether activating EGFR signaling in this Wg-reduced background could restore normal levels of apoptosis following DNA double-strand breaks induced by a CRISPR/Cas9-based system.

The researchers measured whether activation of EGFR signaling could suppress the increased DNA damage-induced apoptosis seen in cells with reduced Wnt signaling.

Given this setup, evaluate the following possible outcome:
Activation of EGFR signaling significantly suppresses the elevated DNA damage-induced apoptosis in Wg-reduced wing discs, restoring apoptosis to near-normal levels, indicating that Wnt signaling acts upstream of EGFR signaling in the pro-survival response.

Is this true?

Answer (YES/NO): YES